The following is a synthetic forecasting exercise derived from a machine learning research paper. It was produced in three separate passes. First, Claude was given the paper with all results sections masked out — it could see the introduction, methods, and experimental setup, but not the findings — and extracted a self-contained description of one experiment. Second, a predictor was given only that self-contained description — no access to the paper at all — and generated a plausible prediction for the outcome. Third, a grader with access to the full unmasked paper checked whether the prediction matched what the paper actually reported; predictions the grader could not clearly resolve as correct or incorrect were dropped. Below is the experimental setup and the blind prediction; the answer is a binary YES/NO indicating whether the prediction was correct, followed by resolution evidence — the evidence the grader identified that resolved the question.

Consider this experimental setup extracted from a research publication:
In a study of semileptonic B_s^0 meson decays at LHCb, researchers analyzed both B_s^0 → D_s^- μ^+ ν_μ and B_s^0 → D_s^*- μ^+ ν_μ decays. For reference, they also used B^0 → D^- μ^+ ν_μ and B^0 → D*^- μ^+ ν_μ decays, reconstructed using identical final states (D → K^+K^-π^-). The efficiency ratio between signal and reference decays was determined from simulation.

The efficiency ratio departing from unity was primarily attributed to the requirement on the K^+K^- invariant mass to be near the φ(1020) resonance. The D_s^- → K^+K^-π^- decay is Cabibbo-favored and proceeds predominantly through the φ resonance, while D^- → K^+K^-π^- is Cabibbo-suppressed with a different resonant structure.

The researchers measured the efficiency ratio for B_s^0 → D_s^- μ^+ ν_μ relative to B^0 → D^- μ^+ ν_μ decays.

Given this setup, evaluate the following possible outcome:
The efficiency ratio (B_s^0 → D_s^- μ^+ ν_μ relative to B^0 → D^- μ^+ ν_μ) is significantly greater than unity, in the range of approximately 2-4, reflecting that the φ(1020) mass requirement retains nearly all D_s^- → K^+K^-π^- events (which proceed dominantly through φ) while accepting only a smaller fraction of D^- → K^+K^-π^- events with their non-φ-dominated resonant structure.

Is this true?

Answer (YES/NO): NO